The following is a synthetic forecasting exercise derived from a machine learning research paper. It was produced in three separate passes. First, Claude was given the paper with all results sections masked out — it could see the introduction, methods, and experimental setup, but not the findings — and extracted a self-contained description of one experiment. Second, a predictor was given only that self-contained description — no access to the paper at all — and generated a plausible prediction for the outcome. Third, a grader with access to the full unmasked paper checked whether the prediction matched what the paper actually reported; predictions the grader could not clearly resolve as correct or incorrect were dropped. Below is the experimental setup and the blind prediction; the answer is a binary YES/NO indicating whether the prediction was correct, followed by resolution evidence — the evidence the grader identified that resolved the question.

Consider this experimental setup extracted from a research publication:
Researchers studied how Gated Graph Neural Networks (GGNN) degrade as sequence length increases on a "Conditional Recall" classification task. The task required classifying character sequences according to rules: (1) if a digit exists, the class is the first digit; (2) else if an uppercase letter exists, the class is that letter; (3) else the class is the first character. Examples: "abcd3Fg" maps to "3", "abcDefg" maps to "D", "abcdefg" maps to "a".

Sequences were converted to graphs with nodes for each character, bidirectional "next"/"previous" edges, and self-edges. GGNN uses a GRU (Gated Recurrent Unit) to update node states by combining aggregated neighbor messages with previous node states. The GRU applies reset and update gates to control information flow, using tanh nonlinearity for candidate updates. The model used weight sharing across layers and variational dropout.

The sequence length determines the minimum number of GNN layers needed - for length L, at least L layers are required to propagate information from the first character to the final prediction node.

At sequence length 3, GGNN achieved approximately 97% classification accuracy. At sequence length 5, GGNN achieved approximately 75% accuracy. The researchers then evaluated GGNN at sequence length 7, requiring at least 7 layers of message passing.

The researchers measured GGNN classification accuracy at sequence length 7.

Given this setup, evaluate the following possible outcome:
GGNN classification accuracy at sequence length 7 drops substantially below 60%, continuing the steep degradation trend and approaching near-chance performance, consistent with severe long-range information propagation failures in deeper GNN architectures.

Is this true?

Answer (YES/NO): YES